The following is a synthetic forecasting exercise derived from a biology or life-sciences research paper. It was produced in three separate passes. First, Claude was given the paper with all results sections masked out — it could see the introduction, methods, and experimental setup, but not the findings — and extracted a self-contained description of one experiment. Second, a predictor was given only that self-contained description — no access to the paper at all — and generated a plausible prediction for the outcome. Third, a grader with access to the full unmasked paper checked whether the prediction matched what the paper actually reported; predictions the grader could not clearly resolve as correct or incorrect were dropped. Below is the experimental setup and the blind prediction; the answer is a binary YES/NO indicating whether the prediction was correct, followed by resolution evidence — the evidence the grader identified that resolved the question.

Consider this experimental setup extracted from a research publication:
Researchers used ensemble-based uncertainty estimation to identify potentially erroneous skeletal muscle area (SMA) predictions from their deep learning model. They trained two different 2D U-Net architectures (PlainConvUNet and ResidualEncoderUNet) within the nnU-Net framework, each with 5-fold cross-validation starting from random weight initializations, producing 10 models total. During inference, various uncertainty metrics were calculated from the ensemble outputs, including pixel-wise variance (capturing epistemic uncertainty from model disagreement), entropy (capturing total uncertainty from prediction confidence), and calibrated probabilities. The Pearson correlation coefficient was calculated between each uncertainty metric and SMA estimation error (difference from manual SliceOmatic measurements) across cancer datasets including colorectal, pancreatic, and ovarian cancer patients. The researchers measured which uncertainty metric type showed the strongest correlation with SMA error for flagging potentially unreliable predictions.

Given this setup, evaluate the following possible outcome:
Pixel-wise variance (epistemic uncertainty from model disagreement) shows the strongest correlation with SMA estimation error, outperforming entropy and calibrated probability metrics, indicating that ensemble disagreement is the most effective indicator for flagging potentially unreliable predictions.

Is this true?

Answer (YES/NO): YES